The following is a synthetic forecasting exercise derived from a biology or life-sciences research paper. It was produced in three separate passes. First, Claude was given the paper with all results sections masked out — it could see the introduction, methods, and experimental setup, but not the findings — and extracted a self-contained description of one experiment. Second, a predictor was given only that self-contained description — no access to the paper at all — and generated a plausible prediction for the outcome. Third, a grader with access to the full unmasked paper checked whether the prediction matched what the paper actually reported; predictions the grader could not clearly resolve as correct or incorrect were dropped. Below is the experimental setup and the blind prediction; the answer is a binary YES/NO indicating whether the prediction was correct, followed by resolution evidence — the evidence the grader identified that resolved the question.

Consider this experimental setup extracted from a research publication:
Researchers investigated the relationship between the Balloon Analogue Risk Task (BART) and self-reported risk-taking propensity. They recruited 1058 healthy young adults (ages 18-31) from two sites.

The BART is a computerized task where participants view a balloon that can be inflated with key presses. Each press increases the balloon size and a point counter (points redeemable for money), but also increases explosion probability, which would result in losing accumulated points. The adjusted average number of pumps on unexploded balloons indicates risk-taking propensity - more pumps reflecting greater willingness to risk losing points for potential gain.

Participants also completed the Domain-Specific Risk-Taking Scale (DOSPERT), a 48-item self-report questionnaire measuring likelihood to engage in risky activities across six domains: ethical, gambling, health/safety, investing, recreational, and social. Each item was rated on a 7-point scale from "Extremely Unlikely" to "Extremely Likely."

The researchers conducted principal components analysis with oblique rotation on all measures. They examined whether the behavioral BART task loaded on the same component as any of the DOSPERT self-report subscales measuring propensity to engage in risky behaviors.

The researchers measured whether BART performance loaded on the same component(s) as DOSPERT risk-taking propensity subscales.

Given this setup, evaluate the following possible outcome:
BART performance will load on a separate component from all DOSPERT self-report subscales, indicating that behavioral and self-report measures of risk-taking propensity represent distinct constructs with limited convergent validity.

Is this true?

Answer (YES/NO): YES